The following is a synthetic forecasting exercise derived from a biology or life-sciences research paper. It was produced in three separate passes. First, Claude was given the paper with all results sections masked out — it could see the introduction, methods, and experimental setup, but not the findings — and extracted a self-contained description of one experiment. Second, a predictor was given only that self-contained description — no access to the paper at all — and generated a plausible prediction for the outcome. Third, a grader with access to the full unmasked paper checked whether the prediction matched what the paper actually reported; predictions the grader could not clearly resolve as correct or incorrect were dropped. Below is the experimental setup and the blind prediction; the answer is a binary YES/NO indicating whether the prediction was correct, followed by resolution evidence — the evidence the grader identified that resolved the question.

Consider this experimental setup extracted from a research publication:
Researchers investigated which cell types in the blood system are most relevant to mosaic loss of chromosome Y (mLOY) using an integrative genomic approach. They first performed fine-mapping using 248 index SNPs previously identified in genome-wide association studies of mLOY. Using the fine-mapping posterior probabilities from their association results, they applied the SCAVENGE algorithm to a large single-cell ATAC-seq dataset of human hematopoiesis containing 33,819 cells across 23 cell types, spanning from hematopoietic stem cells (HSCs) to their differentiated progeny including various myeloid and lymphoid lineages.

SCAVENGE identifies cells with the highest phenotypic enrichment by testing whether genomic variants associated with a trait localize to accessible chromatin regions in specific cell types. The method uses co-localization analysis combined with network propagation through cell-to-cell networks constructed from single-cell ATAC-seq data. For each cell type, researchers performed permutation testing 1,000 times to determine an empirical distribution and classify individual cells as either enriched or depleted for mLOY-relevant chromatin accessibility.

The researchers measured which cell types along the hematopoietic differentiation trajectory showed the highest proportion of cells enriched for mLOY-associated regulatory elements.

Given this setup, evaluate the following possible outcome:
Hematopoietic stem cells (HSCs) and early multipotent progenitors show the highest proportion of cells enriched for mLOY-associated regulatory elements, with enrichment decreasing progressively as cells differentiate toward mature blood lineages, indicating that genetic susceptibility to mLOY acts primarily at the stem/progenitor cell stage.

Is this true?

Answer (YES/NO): YES